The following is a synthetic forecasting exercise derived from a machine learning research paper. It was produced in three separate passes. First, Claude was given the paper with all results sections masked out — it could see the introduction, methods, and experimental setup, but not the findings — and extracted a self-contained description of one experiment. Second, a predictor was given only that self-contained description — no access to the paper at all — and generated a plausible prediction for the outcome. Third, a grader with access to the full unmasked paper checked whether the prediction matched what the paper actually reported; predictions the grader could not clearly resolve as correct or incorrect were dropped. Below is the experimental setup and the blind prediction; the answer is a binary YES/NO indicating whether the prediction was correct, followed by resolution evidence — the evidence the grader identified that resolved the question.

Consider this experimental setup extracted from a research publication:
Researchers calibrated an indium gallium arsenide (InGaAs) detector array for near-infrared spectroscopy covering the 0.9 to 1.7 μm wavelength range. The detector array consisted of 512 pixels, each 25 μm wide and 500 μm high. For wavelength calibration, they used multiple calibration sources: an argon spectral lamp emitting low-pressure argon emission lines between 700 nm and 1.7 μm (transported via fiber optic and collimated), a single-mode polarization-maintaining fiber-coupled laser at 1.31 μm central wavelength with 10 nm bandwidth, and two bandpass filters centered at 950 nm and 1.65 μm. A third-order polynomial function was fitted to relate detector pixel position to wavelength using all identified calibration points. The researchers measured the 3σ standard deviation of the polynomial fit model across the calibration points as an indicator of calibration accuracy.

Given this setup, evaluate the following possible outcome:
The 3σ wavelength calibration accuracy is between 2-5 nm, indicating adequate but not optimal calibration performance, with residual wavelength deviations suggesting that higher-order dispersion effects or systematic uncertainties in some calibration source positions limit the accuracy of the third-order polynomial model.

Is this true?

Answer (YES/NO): NO